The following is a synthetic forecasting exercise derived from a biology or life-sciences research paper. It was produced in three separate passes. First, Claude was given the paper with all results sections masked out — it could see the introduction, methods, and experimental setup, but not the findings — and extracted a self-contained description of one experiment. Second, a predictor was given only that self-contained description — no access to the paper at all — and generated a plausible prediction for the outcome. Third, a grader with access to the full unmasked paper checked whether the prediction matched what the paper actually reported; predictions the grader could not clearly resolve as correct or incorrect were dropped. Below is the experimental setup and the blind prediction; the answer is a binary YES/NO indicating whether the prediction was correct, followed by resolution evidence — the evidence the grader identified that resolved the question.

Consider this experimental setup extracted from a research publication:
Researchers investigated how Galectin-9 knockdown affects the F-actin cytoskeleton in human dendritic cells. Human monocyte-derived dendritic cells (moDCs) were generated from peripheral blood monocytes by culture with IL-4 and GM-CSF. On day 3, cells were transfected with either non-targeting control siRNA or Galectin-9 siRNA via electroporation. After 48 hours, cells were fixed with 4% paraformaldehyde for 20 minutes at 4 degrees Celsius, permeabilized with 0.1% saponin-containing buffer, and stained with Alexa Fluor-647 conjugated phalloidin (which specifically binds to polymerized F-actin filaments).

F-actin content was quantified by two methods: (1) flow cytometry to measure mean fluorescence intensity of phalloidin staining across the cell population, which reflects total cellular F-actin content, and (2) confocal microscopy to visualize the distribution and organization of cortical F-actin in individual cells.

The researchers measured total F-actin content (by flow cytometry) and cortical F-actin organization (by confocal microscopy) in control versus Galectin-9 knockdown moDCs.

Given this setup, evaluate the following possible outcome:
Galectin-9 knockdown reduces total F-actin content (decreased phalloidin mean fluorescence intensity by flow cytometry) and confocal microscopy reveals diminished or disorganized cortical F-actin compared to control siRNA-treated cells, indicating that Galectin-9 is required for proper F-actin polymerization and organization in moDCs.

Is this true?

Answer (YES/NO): YES